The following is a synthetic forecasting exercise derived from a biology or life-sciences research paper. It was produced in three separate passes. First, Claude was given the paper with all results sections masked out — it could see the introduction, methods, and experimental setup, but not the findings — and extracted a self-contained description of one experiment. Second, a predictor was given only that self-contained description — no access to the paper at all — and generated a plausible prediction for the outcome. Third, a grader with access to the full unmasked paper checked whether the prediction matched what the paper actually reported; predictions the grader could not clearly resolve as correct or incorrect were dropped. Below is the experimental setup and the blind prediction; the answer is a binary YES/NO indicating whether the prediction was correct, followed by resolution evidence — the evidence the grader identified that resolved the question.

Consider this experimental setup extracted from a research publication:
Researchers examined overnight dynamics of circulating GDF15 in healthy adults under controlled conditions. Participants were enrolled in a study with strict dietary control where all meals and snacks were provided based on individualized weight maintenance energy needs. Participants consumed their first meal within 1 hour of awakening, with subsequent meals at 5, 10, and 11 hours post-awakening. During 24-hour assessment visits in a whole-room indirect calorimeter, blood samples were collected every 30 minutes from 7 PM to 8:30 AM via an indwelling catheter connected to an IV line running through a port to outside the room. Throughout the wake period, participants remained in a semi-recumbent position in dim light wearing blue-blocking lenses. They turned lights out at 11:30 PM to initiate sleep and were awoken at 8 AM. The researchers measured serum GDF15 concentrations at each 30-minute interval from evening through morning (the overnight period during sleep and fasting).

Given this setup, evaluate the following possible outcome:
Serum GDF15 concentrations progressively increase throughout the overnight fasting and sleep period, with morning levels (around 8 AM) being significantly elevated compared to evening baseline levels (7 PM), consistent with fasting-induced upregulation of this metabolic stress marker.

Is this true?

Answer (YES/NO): NO